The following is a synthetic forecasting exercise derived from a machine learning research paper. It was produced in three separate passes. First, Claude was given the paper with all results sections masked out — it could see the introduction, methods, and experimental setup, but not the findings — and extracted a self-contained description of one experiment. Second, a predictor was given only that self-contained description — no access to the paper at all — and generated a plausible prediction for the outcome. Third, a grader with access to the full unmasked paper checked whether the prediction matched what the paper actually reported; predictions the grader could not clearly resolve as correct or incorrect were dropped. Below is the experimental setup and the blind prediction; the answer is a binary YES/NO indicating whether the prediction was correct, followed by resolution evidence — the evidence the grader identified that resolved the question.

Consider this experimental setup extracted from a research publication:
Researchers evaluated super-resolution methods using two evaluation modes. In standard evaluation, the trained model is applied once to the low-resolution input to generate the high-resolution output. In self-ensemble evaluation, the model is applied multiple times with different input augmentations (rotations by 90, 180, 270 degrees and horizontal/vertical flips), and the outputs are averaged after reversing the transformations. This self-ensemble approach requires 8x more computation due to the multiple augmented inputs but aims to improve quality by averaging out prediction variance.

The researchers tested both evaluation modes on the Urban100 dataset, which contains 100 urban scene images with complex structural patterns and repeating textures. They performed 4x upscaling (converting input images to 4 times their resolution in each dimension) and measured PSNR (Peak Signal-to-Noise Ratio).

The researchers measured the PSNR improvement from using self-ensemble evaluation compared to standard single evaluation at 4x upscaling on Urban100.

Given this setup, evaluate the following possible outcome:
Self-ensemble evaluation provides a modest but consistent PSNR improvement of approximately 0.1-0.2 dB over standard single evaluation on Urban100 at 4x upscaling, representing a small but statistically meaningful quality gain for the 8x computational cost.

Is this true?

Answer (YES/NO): YES